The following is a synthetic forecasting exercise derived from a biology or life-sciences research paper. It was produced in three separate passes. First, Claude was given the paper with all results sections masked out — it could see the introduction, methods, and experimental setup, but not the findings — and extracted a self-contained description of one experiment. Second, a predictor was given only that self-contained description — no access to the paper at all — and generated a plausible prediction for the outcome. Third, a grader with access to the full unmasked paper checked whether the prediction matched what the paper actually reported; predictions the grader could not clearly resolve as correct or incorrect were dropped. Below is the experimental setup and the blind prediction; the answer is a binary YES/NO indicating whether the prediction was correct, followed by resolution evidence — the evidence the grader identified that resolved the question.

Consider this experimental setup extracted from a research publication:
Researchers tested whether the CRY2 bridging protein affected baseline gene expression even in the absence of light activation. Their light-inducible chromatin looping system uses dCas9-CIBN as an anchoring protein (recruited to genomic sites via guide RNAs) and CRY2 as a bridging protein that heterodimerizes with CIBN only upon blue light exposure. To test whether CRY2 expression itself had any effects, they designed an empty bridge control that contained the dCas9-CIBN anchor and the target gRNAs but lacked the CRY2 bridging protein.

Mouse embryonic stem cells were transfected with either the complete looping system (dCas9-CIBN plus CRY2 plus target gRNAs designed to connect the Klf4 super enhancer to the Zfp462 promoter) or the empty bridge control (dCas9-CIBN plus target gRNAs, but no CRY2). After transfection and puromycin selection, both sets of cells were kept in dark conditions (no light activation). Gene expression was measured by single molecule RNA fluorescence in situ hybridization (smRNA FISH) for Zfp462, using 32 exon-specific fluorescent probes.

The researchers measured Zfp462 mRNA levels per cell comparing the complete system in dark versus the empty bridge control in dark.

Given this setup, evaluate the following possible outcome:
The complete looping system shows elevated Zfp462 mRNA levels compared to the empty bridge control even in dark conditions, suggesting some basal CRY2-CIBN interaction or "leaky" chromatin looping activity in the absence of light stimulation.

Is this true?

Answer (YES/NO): NO